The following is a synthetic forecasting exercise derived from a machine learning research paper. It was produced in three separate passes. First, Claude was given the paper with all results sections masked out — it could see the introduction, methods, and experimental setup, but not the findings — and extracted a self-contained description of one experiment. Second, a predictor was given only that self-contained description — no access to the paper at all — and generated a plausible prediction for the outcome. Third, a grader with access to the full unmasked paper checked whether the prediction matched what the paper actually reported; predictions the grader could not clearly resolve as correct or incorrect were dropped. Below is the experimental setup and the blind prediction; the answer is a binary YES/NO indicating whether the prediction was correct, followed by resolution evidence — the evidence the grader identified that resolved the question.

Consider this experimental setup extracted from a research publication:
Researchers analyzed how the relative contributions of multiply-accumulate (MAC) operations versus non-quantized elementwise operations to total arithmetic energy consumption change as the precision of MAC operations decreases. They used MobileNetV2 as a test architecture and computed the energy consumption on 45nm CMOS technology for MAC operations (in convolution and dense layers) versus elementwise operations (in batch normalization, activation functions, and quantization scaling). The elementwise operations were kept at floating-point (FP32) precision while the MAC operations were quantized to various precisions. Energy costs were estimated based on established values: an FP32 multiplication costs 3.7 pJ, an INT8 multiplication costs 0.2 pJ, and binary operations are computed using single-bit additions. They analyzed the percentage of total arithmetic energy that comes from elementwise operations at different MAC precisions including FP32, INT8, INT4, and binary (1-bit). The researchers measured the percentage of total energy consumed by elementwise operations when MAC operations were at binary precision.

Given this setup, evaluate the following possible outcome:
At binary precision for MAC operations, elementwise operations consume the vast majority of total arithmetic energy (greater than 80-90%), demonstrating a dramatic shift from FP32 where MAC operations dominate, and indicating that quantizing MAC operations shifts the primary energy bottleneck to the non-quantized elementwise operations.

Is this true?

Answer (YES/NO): YES